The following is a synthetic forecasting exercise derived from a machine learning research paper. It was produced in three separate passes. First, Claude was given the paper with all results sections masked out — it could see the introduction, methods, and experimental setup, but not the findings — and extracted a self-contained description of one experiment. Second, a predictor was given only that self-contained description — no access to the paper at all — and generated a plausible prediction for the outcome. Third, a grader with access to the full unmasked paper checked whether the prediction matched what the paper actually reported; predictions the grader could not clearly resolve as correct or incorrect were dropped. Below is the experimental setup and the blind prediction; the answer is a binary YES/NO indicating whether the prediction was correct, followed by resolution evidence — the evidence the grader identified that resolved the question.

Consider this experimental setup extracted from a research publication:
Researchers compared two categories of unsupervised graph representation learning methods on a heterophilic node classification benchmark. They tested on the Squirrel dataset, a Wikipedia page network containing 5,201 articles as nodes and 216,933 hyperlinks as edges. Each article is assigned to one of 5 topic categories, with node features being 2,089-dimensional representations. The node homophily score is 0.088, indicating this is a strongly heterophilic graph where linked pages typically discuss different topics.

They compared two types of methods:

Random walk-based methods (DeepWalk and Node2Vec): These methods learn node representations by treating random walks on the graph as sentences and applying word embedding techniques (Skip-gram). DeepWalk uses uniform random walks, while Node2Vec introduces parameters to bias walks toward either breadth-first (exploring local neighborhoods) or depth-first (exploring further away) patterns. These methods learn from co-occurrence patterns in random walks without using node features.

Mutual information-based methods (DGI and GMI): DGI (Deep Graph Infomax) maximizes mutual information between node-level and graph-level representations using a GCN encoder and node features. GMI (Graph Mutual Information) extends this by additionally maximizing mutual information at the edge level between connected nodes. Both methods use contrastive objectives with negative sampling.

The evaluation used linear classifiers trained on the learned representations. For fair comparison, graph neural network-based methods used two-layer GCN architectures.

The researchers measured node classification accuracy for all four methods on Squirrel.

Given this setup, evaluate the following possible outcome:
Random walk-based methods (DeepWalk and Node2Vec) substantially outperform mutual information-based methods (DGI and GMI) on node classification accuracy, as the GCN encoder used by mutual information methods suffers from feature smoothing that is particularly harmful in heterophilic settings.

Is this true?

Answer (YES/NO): NO